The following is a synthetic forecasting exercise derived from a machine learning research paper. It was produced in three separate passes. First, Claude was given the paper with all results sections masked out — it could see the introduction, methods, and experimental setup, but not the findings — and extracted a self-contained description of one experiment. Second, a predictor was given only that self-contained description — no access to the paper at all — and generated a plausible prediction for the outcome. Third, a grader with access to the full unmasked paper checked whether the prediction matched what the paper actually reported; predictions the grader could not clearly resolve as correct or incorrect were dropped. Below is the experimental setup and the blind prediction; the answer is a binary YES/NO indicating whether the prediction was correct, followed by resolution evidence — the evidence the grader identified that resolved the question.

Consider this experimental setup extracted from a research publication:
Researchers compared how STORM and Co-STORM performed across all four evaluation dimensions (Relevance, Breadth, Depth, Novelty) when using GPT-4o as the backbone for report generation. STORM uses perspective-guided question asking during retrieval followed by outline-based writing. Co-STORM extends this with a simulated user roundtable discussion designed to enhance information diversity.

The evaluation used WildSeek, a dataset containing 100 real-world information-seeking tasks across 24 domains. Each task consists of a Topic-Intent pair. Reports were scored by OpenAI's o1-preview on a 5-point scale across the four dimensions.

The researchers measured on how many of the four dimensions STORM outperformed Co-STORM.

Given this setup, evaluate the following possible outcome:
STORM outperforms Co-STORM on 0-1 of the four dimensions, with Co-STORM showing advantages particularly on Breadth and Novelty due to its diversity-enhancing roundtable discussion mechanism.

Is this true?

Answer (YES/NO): NO